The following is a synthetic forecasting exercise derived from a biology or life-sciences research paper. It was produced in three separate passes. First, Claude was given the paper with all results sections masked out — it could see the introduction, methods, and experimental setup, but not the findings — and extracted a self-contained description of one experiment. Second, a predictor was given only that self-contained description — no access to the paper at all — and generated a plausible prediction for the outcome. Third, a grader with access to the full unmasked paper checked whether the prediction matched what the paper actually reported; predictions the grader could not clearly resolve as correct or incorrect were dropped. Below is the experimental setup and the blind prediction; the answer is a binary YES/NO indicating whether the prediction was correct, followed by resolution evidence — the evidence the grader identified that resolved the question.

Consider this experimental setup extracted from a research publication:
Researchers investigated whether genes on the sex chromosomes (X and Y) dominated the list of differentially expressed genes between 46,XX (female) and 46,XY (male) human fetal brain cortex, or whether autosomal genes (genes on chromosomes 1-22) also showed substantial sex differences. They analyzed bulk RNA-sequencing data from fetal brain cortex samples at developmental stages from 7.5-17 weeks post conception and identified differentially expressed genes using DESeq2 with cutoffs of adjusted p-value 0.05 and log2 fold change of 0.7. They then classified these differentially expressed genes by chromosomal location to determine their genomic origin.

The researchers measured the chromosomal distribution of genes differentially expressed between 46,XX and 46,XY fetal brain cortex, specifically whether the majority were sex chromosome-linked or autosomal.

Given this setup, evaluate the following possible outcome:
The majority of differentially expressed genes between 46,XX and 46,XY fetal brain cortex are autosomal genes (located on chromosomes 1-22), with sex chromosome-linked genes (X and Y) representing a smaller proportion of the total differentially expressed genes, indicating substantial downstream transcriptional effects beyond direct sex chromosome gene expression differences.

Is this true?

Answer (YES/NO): NO